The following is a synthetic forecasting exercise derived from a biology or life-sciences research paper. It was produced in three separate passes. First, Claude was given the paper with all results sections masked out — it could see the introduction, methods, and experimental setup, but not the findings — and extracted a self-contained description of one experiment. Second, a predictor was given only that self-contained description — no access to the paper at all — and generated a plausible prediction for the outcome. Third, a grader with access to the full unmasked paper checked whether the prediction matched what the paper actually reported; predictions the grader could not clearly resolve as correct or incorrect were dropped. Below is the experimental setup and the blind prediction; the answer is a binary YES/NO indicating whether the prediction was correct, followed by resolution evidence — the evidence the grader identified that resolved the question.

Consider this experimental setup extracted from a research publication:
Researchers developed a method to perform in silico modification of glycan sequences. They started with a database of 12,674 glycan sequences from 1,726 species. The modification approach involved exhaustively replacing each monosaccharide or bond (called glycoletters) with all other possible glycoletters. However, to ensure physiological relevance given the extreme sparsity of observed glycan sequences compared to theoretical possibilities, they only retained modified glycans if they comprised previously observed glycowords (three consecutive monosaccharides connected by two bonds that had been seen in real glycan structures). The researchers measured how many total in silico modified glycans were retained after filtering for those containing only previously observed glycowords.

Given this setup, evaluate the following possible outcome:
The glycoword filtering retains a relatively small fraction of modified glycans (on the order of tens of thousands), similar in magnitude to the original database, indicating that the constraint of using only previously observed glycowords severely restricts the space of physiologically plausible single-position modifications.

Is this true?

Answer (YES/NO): NO